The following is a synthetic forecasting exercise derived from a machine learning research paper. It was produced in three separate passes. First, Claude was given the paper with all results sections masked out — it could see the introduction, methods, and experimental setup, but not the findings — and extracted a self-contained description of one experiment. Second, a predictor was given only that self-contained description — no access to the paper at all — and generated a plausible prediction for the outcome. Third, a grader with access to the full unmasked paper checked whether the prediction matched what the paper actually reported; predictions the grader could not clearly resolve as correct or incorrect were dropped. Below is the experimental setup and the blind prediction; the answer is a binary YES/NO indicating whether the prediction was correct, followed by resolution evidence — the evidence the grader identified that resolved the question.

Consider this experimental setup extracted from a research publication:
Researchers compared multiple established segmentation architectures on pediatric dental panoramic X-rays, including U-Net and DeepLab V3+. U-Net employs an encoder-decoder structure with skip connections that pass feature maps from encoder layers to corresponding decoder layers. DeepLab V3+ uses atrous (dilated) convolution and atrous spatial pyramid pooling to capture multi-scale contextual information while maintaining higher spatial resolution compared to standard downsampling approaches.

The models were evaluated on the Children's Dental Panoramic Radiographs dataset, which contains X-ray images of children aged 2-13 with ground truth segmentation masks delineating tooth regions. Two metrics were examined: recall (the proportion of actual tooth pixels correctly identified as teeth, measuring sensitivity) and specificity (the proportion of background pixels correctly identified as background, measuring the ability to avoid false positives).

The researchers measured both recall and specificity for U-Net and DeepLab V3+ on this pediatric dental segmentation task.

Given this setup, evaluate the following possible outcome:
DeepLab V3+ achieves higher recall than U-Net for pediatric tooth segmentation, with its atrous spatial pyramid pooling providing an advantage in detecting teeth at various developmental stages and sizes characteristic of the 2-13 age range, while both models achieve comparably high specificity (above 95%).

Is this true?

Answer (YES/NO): YES